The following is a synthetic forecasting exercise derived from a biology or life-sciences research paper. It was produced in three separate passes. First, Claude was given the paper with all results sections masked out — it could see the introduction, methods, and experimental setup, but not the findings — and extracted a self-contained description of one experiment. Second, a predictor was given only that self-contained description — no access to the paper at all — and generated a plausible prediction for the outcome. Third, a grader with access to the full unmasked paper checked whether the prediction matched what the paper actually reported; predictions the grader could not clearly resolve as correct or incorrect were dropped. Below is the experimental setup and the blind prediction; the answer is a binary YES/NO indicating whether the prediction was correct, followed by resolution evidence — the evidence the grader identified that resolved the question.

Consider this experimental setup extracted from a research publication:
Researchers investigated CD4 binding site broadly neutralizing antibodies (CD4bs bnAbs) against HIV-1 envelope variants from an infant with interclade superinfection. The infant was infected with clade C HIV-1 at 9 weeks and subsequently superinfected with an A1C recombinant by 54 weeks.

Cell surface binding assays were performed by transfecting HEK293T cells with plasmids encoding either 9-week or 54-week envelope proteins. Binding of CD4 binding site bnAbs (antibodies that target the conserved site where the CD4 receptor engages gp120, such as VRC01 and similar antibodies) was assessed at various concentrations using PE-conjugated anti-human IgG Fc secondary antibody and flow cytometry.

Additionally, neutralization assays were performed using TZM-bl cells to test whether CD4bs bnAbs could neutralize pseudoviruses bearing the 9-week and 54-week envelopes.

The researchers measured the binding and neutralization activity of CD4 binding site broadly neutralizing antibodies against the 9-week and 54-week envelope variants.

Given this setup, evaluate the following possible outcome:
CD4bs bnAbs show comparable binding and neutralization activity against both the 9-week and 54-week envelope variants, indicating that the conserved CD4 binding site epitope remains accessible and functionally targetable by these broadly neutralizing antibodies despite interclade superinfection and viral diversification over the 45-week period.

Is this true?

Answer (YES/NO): NO